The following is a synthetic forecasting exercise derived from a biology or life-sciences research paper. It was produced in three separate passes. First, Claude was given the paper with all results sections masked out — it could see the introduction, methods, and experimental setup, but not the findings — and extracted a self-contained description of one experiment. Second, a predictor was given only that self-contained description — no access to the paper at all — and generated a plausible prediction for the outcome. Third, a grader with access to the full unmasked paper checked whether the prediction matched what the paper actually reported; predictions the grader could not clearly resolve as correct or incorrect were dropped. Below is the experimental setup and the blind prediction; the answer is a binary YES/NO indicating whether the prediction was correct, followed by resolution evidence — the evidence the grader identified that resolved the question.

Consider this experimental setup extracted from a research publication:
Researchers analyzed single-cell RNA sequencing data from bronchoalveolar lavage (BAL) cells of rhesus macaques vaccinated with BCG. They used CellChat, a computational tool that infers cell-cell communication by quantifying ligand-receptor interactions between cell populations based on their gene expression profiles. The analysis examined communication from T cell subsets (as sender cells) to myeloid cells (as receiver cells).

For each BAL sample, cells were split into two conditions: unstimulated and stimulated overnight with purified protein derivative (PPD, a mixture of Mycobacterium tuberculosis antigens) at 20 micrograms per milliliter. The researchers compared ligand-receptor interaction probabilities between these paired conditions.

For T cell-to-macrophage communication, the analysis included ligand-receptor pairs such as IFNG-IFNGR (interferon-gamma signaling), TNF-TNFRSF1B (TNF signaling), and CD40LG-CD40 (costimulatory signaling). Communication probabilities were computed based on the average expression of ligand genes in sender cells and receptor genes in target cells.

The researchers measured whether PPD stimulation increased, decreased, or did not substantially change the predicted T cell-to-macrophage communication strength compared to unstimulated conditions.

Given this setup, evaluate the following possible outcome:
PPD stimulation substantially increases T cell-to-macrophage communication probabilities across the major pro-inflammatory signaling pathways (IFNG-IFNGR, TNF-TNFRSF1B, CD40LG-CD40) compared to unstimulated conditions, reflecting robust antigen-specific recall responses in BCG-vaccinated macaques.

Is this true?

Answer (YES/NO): YES